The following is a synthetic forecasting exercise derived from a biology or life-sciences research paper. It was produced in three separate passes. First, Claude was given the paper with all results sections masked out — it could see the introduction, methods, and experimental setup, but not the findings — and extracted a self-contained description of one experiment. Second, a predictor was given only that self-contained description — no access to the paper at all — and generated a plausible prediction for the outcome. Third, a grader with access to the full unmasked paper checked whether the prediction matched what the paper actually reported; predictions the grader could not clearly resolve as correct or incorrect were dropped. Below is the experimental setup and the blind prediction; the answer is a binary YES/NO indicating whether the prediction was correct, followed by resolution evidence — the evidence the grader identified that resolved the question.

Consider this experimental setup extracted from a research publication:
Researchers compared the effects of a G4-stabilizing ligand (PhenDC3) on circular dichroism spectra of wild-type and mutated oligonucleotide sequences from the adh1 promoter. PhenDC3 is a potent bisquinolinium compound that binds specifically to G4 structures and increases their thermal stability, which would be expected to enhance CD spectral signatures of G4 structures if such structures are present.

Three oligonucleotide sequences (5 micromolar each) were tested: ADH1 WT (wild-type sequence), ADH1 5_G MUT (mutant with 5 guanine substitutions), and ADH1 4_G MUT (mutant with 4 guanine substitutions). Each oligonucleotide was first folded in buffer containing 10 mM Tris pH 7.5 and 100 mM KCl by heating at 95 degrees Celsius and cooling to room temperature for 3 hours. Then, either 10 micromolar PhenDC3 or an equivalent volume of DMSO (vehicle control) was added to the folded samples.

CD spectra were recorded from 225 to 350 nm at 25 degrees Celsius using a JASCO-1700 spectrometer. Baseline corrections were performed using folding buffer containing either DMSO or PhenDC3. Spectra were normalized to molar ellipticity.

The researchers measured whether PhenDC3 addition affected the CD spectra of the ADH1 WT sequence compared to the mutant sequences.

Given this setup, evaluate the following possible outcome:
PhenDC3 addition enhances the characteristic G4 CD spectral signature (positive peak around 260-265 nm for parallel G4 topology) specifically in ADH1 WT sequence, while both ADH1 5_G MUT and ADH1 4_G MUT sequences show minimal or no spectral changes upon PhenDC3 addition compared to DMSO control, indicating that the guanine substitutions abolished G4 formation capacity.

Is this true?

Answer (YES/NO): NO